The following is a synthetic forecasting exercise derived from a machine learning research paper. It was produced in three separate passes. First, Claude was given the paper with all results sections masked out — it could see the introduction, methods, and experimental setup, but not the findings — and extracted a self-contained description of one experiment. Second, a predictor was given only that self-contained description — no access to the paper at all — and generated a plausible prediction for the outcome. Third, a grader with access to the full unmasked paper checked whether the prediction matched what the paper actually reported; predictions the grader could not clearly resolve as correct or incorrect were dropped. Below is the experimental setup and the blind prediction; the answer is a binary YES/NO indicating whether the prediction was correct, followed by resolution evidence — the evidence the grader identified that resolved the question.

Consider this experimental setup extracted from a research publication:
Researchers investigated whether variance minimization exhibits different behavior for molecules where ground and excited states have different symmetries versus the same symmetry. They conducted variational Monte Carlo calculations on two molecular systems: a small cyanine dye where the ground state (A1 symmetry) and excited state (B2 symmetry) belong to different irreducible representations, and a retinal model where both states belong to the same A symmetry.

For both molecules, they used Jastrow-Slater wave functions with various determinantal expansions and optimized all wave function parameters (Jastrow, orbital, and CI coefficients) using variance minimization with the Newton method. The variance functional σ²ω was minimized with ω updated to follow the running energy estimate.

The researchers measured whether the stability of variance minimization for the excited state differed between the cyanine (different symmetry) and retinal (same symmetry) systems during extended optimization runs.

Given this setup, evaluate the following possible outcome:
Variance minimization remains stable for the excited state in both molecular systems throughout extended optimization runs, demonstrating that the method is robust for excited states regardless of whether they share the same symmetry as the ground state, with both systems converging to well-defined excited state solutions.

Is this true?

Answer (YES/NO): NO